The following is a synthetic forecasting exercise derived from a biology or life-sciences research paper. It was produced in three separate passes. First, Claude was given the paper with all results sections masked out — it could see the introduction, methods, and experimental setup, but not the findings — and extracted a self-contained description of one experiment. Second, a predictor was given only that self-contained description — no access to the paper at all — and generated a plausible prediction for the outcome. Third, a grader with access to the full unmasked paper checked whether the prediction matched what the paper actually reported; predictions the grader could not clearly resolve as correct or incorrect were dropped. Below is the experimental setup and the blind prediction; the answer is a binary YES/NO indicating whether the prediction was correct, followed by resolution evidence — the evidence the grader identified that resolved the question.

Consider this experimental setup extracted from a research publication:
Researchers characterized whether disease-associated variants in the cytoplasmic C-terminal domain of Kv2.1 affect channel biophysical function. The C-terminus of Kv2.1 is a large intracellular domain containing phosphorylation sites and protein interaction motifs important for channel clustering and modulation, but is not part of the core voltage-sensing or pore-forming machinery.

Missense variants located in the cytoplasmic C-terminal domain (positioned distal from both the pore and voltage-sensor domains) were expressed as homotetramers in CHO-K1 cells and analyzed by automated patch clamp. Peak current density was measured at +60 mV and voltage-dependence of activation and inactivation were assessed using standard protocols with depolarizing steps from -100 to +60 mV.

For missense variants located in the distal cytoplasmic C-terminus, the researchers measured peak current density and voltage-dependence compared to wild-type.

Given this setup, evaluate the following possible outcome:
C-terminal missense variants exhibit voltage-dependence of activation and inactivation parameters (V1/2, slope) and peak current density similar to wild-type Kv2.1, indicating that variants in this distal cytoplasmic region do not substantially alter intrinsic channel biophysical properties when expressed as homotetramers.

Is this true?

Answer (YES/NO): YES